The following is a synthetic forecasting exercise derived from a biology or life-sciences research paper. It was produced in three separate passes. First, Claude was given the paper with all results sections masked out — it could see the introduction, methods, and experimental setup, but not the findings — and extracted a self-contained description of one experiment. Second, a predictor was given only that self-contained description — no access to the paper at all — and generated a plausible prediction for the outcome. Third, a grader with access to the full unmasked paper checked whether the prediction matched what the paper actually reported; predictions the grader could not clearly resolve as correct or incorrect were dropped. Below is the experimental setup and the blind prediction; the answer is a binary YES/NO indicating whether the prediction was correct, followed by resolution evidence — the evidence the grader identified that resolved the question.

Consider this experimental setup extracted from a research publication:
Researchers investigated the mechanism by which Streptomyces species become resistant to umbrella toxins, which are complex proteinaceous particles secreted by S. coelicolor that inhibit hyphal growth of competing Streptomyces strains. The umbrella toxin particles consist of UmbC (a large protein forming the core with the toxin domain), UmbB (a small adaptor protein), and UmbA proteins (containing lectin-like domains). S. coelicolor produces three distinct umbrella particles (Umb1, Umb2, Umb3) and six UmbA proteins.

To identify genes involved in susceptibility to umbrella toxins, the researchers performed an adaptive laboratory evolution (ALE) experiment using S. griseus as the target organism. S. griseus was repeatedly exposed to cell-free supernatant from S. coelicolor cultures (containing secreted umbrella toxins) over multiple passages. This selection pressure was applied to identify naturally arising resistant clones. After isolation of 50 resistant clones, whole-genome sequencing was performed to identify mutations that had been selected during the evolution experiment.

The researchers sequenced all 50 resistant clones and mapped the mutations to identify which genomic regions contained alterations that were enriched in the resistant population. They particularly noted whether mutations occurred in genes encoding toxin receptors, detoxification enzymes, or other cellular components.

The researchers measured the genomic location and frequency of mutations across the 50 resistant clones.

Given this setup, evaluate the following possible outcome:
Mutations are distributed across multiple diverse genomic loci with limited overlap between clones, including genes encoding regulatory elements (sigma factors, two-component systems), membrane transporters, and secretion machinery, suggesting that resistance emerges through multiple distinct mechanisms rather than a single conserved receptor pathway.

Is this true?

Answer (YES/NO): NO